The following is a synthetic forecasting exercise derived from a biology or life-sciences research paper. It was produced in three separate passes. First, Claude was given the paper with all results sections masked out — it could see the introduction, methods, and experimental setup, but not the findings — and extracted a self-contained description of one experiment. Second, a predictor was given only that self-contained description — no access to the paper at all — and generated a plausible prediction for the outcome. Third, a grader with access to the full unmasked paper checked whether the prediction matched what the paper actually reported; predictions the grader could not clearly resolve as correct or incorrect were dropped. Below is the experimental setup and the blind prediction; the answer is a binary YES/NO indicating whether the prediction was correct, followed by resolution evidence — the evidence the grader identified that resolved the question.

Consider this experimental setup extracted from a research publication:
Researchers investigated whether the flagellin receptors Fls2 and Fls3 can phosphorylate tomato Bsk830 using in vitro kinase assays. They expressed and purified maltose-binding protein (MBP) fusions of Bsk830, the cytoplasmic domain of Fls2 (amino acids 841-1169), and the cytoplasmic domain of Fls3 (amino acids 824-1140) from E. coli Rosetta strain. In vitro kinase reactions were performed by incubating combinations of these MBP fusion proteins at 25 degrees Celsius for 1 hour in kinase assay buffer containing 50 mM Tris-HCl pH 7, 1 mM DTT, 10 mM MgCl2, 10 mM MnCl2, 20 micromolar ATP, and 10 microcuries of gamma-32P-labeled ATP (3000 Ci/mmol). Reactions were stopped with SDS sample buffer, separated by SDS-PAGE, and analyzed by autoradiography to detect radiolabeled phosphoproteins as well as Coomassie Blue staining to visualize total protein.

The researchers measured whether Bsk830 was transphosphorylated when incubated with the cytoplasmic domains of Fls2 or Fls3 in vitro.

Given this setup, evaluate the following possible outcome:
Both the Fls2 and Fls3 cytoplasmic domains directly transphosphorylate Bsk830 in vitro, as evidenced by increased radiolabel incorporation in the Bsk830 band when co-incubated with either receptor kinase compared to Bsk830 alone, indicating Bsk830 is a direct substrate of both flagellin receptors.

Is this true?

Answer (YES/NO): NO